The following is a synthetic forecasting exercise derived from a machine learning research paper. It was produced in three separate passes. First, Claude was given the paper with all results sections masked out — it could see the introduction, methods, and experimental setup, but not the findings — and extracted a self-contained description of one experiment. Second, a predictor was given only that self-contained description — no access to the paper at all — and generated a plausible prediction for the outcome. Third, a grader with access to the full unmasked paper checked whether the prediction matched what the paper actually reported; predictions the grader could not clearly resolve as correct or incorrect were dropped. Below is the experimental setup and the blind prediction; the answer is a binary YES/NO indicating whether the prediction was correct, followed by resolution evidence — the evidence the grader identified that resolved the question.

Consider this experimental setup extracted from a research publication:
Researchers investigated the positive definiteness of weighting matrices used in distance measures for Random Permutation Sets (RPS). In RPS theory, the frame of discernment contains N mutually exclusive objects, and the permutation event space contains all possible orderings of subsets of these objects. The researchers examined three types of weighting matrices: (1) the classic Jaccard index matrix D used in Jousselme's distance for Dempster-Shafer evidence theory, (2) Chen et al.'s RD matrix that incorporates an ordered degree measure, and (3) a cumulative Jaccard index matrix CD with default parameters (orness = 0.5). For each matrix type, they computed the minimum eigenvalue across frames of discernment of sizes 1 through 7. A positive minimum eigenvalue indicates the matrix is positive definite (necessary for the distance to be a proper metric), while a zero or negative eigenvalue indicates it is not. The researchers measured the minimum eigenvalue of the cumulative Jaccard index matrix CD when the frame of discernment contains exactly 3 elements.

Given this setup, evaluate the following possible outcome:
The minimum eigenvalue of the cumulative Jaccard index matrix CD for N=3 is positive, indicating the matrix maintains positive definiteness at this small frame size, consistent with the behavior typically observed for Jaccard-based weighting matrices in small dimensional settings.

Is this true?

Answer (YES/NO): NO